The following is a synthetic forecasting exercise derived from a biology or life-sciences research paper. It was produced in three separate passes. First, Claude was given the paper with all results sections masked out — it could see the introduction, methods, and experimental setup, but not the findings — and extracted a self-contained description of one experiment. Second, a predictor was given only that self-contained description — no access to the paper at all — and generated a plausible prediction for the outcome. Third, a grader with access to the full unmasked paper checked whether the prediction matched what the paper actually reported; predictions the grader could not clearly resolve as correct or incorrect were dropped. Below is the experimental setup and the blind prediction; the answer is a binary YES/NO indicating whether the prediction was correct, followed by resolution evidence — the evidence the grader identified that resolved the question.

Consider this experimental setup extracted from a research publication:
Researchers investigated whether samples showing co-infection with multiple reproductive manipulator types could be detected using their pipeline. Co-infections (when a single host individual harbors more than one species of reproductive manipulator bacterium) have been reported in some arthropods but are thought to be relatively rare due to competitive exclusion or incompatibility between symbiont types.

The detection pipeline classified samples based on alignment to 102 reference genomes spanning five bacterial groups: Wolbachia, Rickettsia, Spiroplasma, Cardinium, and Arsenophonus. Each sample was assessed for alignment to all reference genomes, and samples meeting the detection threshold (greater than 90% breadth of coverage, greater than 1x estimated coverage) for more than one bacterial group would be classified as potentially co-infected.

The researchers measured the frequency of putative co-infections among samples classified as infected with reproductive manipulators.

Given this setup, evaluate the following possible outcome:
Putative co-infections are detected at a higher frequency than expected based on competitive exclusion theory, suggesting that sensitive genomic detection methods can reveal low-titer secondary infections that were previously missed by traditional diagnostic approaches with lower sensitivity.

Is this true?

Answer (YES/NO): YES